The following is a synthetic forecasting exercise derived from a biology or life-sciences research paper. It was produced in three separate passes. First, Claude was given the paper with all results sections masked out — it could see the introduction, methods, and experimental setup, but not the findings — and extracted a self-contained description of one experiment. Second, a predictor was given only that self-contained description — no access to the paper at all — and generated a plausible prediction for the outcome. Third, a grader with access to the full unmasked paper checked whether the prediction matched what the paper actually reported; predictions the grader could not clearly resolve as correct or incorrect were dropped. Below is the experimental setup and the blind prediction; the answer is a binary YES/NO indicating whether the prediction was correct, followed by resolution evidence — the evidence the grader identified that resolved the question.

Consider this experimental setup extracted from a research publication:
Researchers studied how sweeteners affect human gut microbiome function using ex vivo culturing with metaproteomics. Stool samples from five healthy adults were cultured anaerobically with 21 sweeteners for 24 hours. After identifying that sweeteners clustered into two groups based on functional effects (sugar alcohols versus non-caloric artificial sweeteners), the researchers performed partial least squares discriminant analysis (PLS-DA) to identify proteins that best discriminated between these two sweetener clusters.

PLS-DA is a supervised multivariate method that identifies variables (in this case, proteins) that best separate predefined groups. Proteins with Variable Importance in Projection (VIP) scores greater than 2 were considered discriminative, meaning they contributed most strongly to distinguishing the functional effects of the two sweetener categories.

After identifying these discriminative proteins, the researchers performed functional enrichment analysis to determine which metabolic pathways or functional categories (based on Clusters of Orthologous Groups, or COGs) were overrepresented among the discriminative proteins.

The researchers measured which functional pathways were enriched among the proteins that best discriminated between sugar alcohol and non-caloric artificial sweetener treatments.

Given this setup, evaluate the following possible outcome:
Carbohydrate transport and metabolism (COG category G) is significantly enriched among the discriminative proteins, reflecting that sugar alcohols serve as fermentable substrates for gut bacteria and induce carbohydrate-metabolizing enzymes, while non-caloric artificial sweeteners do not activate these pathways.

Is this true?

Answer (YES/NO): NO